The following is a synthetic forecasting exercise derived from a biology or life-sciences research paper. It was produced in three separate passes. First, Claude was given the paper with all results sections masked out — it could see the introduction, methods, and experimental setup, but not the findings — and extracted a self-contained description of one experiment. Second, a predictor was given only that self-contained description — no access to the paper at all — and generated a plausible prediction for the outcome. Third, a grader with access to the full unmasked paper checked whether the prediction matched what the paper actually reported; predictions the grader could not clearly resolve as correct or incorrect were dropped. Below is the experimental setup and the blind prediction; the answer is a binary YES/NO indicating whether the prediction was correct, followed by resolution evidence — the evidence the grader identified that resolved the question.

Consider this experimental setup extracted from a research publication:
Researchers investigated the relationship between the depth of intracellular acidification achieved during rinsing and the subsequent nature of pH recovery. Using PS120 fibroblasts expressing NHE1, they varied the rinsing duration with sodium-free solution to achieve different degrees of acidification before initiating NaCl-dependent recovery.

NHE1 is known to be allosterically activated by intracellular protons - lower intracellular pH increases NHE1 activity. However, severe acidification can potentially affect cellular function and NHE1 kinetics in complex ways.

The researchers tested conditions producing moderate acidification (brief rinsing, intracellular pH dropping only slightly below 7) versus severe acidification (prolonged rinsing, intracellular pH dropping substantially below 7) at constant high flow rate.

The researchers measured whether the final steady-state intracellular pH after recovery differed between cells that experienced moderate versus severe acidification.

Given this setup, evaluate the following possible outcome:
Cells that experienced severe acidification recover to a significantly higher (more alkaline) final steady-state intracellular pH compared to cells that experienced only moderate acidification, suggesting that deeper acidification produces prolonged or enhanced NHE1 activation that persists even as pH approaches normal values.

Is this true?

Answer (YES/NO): NO